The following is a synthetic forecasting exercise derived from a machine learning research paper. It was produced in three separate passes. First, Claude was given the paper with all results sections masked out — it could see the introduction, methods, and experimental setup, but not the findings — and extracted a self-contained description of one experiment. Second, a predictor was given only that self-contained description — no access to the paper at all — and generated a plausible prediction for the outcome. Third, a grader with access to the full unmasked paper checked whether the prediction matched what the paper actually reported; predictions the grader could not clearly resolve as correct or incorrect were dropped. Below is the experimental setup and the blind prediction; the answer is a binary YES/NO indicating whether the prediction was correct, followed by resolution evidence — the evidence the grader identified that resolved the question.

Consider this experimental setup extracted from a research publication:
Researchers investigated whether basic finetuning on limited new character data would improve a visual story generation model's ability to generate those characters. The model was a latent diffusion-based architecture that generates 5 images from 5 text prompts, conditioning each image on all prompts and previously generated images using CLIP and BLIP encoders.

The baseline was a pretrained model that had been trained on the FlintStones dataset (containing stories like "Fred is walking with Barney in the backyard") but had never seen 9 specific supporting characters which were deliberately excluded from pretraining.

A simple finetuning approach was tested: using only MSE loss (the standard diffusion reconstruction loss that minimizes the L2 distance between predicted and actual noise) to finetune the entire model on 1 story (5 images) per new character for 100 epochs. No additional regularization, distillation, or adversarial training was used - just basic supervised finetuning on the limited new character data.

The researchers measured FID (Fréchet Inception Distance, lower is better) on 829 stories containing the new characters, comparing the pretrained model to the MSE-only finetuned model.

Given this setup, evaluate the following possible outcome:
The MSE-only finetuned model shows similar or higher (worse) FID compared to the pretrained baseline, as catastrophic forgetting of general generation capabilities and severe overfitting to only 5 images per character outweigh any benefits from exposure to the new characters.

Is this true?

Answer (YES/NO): NO